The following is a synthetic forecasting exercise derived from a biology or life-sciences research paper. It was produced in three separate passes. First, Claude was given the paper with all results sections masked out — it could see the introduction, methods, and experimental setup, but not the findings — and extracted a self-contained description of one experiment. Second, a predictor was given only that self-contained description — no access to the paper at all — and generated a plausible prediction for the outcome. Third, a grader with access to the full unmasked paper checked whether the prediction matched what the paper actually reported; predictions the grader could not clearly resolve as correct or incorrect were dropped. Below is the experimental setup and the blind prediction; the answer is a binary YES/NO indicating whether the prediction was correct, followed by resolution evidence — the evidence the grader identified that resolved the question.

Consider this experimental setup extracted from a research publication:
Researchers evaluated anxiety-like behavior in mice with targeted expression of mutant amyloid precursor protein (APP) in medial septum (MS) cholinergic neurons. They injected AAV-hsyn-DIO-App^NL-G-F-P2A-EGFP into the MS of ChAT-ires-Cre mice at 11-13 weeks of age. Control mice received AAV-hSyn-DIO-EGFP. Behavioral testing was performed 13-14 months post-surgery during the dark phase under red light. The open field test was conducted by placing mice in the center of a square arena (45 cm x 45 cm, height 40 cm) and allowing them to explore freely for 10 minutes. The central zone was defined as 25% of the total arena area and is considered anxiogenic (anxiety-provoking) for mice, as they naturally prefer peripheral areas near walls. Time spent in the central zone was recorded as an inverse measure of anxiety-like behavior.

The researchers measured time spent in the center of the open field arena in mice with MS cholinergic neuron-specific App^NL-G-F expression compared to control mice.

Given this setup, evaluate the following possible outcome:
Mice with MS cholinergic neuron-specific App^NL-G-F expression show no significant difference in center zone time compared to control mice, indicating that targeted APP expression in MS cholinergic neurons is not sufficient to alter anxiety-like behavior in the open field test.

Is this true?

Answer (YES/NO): NO